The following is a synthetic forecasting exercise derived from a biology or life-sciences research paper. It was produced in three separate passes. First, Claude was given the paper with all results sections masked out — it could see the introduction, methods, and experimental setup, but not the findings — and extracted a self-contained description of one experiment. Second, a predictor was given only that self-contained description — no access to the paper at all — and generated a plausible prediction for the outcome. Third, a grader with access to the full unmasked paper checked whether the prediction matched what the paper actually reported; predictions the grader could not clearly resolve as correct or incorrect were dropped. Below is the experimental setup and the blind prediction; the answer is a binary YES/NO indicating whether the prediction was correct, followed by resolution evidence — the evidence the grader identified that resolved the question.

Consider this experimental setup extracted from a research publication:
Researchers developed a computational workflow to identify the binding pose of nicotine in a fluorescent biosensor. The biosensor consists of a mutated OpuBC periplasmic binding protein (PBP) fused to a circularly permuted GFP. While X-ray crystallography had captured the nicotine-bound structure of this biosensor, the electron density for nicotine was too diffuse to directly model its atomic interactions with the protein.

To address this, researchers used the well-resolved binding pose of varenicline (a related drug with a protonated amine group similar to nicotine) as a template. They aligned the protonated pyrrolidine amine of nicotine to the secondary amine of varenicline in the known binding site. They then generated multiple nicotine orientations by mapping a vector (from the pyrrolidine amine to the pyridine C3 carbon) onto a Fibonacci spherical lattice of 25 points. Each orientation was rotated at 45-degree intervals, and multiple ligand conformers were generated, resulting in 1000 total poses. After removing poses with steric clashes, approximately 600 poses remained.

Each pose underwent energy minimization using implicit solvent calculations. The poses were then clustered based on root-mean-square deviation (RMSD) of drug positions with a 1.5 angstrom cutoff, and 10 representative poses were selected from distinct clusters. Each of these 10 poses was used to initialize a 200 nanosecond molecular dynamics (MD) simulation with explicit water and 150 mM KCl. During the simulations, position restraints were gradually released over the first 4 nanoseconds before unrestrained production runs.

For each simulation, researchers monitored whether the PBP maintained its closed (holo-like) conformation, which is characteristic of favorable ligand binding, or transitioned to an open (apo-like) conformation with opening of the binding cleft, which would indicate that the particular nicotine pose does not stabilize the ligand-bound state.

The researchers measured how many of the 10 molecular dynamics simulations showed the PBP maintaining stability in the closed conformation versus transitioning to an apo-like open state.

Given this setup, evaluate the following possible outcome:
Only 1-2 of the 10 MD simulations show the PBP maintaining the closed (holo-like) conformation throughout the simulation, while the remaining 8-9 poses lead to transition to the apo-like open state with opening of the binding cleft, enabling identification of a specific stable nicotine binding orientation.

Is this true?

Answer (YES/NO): NO